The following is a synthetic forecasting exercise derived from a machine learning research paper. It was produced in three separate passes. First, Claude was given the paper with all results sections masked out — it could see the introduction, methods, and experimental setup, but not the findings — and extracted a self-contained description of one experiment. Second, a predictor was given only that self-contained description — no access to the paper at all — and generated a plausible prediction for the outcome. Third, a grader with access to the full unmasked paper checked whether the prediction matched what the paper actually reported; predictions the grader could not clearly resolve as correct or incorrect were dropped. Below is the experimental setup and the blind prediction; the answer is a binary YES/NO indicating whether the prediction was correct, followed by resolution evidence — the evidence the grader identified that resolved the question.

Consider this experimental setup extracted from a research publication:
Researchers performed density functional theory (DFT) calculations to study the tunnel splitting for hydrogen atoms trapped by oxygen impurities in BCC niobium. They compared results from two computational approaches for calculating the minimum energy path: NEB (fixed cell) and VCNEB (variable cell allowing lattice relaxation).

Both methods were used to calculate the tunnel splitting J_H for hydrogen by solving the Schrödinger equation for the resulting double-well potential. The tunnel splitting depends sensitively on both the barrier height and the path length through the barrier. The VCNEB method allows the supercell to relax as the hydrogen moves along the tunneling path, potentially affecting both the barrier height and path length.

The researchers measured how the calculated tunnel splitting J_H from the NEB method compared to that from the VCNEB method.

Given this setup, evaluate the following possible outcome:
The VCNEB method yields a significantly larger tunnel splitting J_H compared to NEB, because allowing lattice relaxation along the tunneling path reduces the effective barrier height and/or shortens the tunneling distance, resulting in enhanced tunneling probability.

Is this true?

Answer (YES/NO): NO